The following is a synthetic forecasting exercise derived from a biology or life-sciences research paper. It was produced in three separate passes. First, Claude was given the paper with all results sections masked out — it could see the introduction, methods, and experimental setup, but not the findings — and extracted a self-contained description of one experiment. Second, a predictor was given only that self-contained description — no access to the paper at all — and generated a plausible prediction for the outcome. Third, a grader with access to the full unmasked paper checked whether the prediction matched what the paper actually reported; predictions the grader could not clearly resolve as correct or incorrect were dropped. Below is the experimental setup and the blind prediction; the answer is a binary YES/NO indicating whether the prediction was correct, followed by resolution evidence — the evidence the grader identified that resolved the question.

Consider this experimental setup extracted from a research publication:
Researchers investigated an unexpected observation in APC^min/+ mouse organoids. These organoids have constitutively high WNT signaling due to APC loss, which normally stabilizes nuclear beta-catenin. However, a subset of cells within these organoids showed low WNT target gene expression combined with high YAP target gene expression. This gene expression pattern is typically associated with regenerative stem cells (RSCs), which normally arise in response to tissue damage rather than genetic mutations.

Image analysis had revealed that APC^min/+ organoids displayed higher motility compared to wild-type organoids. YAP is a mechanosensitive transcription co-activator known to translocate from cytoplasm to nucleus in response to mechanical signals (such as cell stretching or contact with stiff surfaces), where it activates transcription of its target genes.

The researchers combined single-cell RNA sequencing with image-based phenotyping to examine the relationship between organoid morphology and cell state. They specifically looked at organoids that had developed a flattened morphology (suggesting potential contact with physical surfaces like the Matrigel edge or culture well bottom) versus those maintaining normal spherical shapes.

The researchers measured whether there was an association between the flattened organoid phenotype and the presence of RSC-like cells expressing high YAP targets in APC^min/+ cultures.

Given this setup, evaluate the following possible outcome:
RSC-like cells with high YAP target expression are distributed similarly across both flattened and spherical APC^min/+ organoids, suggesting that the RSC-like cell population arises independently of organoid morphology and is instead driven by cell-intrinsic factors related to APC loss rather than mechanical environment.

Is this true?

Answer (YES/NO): NO